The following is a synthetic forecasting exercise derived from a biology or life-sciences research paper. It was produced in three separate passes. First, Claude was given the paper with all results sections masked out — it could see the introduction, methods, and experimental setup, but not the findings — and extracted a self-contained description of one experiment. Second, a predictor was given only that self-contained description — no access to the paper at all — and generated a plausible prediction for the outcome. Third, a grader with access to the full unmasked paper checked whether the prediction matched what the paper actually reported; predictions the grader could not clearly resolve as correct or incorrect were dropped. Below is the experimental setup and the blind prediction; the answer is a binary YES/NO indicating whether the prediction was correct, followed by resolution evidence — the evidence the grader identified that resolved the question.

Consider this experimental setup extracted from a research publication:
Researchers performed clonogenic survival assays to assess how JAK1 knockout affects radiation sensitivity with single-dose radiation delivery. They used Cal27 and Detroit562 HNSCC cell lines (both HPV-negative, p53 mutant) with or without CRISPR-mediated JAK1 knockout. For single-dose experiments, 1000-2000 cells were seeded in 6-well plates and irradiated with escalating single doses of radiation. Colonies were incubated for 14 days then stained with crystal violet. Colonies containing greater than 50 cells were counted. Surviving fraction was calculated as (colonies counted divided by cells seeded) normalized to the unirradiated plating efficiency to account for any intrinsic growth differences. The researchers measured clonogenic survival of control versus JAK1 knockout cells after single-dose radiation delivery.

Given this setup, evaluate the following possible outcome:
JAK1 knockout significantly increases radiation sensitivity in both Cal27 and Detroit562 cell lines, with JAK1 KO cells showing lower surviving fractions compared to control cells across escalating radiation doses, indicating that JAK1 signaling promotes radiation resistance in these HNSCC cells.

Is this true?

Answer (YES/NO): NO